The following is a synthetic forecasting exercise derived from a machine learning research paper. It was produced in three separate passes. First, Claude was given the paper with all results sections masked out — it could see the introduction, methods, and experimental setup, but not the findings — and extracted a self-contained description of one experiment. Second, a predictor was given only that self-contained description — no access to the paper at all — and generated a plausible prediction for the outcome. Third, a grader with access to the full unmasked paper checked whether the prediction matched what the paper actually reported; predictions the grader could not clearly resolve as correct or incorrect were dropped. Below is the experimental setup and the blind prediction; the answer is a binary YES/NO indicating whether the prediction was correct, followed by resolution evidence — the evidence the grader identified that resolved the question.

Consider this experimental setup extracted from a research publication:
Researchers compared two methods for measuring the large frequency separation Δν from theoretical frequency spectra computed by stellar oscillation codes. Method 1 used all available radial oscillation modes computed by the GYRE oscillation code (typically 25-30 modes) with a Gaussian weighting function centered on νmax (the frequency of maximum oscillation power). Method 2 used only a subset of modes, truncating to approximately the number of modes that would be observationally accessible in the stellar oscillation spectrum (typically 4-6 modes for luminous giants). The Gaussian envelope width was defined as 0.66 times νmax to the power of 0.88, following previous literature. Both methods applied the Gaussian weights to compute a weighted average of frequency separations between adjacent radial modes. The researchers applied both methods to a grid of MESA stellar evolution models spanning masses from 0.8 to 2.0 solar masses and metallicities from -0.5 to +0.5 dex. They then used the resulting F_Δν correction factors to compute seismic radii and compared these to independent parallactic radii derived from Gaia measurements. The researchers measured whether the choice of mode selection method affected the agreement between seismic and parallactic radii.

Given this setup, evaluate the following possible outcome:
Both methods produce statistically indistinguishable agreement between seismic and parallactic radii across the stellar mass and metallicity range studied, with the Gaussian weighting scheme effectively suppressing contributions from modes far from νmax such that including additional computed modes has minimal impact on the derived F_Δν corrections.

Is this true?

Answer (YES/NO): YES